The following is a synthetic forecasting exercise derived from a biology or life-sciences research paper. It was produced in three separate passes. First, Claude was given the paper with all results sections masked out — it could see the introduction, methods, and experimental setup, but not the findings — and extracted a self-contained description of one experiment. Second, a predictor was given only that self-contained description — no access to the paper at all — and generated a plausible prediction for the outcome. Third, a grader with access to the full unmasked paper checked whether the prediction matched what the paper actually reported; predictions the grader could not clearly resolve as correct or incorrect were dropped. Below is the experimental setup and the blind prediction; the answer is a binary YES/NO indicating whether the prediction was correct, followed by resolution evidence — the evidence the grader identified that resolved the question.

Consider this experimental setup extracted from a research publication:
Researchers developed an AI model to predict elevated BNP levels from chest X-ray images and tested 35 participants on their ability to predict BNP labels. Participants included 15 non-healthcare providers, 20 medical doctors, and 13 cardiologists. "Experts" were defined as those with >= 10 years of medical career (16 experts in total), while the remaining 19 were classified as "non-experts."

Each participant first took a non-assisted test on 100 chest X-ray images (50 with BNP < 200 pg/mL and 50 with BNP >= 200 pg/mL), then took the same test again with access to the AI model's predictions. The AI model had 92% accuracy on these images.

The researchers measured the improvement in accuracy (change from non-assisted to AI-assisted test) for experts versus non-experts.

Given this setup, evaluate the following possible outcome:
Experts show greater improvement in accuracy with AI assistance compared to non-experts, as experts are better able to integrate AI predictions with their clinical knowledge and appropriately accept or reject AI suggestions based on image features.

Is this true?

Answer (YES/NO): NO